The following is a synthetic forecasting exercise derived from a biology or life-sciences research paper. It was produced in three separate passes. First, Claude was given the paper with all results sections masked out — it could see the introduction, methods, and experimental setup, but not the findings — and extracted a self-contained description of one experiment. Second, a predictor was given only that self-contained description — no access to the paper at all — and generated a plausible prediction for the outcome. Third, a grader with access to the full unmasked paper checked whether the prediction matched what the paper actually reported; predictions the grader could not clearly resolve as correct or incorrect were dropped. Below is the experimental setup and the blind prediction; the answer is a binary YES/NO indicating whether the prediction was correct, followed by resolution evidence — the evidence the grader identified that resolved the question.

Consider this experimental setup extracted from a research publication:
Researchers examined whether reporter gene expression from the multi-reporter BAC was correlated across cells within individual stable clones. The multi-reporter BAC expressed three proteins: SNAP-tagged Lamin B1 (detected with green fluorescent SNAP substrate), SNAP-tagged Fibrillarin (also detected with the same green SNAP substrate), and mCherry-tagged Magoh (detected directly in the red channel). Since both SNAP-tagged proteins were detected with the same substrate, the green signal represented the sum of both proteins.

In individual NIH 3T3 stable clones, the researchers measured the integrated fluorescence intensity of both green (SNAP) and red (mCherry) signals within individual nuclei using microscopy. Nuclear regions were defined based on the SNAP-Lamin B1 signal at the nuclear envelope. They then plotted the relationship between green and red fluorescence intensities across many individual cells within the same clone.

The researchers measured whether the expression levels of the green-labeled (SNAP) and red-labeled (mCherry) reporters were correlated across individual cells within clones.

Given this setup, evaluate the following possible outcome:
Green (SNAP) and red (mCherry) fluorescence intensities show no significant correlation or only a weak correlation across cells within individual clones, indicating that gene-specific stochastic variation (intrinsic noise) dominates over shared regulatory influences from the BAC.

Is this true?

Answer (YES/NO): NO